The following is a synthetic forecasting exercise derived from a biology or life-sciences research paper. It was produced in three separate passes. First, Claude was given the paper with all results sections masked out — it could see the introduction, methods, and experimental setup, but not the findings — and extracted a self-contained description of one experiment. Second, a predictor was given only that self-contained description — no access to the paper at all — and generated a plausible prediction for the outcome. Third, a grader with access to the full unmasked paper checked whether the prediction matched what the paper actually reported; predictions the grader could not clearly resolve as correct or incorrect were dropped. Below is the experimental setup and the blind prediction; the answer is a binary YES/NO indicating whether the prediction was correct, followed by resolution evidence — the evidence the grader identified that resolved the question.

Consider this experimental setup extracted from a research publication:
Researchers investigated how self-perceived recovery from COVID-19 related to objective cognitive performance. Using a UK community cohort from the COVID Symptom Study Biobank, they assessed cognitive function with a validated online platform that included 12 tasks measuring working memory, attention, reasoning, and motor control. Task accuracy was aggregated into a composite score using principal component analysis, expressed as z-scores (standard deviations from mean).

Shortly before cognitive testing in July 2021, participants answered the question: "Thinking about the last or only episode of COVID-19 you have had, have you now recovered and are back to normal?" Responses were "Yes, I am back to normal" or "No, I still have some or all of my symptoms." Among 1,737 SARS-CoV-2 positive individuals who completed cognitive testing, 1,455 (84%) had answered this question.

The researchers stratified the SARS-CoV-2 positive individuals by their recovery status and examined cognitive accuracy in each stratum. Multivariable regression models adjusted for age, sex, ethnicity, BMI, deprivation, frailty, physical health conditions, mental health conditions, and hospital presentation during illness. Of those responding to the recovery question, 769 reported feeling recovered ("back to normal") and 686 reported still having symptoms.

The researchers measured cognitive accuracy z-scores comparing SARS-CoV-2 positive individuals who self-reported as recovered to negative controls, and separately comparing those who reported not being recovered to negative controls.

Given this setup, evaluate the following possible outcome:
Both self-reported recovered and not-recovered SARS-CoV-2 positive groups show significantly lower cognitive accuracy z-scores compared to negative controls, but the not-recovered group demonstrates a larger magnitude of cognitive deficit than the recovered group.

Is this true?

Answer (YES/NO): NO